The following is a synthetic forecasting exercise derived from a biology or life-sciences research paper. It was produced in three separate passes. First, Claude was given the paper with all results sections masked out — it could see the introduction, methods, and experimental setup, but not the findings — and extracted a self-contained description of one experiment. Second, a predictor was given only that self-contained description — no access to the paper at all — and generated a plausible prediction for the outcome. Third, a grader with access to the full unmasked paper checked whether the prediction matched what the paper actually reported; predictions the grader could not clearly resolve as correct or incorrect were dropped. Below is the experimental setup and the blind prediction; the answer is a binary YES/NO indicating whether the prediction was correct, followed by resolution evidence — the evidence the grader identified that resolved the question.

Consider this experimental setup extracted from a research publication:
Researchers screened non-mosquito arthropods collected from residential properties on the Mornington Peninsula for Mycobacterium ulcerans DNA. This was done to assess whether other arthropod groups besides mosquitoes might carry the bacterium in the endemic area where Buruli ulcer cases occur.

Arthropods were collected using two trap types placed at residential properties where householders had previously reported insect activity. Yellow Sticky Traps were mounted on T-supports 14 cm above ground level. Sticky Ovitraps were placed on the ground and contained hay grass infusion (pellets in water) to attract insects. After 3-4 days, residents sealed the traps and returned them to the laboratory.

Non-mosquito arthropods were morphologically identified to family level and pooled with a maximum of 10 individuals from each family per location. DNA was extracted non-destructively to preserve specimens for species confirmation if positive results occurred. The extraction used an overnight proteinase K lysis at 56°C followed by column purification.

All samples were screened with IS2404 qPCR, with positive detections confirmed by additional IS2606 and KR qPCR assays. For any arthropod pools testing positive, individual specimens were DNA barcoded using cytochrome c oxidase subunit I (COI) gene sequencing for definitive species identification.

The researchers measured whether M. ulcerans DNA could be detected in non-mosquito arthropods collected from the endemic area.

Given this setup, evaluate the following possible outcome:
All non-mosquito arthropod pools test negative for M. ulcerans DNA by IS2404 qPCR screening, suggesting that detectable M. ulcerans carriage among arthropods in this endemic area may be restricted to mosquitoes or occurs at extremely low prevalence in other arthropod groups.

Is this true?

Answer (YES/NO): NO